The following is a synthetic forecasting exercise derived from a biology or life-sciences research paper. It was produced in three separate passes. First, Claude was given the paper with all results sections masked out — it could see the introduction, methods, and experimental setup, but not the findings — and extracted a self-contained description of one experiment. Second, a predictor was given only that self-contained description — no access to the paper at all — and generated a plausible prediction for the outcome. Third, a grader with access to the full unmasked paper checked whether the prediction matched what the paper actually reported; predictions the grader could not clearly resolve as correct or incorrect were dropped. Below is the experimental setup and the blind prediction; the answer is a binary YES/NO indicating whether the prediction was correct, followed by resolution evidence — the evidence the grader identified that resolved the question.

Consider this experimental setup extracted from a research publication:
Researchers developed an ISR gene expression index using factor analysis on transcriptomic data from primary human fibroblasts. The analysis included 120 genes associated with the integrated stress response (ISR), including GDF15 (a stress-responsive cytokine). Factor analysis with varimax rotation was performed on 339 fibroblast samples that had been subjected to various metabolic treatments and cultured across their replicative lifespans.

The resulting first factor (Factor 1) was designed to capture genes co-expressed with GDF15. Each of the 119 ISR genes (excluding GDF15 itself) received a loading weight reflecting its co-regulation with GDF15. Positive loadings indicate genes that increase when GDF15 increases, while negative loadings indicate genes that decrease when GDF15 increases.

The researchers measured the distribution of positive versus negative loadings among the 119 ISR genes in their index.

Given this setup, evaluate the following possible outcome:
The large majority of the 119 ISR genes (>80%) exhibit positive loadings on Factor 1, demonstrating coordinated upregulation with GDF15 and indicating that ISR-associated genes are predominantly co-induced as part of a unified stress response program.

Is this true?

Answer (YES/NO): NO